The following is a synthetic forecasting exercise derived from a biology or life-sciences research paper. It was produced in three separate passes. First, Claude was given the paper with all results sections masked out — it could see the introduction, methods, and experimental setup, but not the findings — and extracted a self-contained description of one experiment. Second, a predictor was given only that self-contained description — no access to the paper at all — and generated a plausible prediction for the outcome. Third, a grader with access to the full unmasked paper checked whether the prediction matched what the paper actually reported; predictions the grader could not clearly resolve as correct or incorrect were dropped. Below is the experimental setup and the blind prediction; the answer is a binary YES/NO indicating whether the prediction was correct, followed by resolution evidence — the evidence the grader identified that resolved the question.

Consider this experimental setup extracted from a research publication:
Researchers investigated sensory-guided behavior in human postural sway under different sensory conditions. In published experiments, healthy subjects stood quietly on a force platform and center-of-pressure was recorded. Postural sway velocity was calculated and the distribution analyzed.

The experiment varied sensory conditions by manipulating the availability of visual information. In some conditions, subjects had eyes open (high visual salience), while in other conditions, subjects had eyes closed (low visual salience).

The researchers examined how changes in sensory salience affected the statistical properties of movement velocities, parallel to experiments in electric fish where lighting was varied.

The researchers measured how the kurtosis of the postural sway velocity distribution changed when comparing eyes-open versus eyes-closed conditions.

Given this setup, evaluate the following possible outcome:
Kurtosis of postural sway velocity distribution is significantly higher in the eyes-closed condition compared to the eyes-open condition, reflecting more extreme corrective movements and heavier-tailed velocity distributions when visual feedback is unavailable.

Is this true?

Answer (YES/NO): NO